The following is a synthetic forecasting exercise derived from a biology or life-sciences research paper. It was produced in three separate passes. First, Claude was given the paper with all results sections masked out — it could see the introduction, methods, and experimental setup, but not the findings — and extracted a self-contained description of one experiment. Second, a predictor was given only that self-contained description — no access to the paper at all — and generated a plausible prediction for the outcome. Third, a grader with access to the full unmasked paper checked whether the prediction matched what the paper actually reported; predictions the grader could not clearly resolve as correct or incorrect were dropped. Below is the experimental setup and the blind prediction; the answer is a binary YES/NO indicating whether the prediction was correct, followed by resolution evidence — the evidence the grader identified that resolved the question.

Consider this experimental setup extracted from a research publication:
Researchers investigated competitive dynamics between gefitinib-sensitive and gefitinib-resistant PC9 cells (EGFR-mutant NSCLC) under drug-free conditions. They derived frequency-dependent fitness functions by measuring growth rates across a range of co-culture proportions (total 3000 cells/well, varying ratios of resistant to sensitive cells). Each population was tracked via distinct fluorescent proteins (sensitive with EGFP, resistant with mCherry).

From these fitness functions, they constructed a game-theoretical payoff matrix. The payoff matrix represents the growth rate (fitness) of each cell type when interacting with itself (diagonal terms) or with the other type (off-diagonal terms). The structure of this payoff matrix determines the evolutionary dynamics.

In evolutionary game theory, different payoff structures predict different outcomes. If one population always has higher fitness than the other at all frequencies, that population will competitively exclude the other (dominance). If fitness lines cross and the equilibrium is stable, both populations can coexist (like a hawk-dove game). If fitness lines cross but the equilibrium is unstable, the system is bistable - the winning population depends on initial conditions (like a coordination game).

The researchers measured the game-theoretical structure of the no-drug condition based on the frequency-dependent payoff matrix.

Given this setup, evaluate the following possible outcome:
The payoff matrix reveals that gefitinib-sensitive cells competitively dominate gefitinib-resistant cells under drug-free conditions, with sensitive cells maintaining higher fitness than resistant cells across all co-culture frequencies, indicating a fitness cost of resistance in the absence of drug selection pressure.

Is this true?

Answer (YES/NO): YES